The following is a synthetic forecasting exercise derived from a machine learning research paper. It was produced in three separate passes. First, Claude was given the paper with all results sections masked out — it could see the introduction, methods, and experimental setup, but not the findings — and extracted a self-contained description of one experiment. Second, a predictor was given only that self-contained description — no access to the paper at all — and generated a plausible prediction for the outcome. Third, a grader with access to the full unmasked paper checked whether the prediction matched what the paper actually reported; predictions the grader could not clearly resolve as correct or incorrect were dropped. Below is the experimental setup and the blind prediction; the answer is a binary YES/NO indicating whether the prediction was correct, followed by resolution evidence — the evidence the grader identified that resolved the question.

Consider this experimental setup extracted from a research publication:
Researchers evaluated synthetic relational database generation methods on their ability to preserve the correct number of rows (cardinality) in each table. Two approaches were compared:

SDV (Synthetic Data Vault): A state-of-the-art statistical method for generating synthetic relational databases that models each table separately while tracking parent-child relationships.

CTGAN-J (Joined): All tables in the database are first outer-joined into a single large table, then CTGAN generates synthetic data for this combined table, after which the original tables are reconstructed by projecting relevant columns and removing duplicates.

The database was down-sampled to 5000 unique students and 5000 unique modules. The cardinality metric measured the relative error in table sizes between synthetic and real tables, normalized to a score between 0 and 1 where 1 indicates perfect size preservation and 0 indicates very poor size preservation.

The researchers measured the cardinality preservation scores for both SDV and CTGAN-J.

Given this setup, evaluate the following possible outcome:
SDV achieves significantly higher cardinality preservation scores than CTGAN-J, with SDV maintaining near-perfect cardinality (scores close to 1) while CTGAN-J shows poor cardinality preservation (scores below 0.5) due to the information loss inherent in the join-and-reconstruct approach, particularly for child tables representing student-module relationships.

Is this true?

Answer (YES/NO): NO